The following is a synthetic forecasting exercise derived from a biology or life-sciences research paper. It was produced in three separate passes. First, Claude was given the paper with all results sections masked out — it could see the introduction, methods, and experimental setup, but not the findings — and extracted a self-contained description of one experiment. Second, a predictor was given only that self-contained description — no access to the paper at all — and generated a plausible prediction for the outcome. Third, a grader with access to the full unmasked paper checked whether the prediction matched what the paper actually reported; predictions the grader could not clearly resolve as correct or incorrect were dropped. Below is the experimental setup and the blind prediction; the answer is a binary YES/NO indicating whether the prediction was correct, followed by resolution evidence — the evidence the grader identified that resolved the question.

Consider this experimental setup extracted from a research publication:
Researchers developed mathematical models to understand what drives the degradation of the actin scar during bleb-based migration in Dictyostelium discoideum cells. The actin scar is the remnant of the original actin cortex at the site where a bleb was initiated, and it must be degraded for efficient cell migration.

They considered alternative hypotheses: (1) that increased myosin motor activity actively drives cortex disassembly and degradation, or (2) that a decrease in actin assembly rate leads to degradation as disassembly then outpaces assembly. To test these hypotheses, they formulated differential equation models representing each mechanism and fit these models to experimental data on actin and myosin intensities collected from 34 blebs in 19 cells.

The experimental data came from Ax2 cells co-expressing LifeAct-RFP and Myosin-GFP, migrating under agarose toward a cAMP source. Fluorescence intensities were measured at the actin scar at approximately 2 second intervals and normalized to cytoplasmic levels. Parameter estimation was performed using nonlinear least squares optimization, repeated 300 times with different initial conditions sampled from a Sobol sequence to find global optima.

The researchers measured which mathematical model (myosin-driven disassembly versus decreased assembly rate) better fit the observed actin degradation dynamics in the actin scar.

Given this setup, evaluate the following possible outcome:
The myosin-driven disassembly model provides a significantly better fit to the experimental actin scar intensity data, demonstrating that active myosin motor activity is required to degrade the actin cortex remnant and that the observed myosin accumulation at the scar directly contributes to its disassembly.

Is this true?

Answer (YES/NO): NO